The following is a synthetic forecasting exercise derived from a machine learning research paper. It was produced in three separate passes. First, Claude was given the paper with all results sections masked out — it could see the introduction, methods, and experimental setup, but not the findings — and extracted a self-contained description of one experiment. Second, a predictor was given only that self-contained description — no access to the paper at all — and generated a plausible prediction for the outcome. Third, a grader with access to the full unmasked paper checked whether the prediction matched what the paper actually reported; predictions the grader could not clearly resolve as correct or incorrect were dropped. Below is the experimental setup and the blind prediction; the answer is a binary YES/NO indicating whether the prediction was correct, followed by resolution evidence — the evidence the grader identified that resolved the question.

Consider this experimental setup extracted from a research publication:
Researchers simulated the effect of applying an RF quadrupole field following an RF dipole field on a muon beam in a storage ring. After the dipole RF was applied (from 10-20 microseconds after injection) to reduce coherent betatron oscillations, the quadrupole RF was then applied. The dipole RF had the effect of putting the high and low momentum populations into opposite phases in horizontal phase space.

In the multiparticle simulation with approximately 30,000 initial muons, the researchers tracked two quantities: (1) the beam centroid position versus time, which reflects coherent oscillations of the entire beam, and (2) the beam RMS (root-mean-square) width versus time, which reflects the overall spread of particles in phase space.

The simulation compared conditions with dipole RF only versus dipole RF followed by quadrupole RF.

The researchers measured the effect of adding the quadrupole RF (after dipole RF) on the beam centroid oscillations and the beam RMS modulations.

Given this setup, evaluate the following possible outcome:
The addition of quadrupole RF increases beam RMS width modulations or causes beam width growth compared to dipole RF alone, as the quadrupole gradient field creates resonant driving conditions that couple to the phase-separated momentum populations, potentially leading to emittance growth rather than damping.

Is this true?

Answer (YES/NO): NO